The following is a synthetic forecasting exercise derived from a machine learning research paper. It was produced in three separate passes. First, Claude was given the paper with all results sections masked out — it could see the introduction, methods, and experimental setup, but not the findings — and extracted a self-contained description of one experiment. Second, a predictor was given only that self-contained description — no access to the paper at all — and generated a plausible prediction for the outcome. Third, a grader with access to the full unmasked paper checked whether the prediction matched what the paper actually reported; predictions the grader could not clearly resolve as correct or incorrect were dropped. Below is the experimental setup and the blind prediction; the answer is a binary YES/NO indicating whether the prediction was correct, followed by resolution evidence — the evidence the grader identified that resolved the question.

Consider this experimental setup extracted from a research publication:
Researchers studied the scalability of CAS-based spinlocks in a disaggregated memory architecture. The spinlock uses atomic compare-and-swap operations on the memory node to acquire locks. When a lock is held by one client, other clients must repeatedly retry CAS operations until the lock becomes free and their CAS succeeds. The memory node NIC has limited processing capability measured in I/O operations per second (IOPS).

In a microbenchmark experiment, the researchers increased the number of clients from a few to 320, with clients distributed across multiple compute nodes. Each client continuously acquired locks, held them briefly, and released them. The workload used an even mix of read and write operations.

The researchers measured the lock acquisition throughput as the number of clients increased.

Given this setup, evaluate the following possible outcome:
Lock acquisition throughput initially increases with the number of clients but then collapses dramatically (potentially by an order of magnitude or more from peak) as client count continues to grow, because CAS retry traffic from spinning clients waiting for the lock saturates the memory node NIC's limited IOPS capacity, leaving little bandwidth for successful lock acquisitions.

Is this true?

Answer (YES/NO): YES